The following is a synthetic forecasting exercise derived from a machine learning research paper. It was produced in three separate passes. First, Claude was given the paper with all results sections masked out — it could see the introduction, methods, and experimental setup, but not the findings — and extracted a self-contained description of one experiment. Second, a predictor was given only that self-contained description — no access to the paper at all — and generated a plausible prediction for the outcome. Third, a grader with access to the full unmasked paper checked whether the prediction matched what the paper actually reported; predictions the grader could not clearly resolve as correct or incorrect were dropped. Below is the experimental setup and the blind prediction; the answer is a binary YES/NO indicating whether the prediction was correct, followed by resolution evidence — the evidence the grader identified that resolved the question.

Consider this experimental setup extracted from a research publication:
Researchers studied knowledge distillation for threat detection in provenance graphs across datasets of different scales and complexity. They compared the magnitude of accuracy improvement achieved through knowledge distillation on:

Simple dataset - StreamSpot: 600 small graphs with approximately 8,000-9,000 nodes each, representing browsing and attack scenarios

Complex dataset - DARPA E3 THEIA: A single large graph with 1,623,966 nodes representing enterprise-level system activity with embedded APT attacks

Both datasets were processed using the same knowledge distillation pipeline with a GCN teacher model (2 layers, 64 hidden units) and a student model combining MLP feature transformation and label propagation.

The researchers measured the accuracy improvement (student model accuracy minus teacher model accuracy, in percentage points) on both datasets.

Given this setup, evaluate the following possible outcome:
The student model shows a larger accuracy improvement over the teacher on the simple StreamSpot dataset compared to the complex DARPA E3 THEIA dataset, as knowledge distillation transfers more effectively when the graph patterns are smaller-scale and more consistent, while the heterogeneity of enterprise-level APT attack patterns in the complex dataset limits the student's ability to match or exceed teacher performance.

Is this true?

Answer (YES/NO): NO